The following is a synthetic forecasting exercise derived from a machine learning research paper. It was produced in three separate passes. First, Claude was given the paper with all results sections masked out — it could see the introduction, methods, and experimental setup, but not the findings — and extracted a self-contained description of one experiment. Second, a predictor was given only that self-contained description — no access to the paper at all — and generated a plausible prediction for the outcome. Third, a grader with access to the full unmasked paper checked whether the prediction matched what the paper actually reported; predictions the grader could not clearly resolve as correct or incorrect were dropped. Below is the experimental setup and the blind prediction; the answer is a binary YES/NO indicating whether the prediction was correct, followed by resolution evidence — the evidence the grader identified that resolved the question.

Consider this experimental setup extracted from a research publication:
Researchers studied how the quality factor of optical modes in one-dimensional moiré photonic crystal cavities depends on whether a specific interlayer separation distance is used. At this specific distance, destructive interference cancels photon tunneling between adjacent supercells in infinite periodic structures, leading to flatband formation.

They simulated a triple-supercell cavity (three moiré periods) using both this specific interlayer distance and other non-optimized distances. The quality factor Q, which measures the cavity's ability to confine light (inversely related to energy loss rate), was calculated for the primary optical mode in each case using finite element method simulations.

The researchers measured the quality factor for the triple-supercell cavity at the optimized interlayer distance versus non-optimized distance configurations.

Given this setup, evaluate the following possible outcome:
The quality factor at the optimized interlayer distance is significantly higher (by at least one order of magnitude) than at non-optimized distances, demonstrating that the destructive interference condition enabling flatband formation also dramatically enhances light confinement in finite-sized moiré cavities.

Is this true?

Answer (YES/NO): YES